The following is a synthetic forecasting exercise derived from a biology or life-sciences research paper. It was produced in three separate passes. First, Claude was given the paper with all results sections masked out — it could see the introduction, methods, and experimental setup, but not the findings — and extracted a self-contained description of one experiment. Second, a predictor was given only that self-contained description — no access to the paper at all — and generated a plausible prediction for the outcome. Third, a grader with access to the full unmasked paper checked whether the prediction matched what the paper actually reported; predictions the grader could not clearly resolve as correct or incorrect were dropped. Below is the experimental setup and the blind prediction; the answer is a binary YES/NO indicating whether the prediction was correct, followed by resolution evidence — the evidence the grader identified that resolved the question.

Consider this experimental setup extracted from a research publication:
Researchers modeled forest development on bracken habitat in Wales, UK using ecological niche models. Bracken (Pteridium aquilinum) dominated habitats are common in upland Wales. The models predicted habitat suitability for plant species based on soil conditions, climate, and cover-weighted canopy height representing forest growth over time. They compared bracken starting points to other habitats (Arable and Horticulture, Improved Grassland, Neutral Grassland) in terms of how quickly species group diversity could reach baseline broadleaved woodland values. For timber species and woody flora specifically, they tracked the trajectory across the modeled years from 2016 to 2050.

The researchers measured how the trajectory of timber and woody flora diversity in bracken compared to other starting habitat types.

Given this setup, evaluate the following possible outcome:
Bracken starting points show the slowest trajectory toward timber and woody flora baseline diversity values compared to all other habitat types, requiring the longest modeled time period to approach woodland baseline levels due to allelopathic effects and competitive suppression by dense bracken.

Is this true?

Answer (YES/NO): NO